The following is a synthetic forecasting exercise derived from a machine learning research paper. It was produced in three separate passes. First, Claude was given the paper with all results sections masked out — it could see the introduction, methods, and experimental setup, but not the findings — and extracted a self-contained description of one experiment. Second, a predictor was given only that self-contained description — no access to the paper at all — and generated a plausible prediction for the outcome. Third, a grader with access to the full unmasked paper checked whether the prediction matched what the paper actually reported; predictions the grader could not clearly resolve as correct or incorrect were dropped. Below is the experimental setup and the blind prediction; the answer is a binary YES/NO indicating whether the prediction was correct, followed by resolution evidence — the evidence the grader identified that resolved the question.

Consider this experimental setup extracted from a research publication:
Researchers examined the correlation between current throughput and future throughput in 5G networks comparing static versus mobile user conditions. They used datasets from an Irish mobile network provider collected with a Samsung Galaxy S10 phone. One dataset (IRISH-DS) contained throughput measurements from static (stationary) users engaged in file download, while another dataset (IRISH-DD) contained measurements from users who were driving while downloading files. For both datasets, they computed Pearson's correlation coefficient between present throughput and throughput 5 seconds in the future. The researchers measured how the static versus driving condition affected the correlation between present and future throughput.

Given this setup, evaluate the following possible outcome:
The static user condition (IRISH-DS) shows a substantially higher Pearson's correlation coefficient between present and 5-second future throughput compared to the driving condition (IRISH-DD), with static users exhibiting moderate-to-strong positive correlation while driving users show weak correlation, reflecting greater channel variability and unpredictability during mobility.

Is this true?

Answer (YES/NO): NO